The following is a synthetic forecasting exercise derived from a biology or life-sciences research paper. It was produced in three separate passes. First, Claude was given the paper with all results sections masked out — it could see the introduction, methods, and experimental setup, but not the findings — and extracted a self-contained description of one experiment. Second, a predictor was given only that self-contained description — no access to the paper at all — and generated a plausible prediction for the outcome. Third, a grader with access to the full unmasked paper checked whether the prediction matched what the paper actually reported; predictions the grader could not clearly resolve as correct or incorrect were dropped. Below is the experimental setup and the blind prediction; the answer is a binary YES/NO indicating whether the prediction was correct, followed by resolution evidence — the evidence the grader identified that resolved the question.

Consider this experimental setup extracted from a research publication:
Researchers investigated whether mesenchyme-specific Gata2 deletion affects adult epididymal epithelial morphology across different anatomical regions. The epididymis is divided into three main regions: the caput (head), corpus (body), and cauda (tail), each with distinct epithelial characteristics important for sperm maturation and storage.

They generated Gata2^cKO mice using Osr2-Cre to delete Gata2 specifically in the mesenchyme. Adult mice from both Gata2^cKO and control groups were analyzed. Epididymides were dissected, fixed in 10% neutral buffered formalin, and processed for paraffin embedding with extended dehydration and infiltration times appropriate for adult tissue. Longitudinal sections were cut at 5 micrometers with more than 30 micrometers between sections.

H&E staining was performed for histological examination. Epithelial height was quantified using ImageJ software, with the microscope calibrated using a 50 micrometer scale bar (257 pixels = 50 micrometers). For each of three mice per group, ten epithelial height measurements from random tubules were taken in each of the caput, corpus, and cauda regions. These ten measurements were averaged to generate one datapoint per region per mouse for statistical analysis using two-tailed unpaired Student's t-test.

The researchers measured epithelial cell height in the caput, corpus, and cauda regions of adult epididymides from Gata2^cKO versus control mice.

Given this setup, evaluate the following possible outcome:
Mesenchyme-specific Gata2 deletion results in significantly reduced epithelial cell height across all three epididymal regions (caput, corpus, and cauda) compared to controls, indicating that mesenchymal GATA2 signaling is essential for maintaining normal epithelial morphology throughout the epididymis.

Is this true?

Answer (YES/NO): NO